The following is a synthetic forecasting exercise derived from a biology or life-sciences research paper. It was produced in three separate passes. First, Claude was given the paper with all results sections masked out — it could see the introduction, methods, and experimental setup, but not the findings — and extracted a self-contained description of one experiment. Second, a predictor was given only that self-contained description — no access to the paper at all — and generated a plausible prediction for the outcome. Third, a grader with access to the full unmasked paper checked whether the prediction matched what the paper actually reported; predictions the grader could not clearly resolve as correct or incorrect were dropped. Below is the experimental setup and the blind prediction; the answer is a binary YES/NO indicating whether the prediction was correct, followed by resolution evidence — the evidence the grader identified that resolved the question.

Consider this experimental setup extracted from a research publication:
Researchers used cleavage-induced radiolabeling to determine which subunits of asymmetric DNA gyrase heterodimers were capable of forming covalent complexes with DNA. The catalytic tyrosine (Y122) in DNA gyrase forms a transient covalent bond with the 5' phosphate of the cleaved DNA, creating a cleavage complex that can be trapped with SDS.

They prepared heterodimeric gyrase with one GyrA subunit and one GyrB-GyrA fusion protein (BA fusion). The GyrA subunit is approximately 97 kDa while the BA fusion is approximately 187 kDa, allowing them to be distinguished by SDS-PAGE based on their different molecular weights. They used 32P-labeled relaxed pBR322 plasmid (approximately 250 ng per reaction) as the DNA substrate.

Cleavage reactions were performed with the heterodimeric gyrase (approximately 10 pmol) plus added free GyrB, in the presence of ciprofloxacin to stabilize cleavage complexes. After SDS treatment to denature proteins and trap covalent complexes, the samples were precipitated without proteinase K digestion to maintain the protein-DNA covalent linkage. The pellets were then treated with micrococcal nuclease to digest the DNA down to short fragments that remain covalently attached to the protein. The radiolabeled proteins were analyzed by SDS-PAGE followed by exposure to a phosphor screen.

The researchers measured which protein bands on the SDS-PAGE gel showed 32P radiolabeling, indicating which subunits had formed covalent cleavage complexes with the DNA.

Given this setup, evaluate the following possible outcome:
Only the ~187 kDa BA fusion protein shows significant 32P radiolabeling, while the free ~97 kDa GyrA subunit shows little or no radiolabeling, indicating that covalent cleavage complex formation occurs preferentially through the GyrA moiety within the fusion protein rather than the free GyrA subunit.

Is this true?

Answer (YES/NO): NO